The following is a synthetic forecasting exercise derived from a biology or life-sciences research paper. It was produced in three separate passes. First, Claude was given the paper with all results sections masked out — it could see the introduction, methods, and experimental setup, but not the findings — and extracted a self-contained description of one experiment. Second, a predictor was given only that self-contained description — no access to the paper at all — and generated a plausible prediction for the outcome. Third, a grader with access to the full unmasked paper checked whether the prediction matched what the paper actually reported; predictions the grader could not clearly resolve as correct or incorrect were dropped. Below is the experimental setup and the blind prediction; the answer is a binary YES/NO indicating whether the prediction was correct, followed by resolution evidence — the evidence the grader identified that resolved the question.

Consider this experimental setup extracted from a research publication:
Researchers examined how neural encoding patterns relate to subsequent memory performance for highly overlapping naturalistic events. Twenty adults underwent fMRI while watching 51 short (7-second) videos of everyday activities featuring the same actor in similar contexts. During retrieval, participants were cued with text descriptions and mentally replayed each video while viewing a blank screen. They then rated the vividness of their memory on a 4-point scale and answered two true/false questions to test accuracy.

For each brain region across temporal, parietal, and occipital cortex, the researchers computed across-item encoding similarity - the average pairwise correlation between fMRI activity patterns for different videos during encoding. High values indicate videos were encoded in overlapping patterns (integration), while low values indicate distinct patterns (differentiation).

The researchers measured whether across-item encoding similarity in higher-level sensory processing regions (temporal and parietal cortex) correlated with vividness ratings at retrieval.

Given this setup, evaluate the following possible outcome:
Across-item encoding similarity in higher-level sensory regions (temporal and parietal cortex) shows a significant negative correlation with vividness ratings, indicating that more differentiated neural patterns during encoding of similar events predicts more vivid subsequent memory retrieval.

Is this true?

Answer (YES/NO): NO